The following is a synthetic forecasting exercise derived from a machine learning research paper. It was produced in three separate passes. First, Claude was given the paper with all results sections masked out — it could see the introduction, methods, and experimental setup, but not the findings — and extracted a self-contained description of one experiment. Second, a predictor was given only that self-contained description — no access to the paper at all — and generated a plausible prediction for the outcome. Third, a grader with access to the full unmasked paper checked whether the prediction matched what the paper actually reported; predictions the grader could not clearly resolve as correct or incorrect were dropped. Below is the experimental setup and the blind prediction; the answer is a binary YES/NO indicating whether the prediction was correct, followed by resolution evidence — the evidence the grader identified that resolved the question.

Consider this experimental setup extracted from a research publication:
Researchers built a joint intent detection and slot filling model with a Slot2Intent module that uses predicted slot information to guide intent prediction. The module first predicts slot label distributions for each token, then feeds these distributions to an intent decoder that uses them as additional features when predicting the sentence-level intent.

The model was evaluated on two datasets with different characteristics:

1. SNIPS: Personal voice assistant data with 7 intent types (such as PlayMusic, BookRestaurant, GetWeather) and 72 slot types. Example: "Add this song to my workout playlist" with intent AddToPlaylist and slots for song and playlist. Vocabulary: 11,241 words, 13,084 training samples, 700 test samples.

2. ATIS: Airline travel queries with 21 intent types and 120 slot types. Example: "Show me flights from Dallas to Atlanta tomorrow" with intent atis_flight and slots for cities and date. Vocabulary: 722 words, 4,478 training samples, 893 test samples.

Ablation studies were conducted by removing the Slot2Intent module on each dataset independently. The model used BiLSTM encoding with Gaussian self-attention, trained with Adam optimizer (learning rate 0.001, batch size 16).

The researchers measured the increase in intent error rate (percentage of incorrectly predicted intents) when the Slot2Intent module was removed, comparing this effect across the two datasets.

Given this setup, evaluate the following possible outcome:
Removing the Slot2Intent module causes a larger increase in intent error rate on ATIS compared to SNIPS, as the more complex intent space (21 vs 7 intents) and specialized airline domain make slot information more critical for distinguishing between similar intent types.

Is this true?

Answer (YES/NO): NO